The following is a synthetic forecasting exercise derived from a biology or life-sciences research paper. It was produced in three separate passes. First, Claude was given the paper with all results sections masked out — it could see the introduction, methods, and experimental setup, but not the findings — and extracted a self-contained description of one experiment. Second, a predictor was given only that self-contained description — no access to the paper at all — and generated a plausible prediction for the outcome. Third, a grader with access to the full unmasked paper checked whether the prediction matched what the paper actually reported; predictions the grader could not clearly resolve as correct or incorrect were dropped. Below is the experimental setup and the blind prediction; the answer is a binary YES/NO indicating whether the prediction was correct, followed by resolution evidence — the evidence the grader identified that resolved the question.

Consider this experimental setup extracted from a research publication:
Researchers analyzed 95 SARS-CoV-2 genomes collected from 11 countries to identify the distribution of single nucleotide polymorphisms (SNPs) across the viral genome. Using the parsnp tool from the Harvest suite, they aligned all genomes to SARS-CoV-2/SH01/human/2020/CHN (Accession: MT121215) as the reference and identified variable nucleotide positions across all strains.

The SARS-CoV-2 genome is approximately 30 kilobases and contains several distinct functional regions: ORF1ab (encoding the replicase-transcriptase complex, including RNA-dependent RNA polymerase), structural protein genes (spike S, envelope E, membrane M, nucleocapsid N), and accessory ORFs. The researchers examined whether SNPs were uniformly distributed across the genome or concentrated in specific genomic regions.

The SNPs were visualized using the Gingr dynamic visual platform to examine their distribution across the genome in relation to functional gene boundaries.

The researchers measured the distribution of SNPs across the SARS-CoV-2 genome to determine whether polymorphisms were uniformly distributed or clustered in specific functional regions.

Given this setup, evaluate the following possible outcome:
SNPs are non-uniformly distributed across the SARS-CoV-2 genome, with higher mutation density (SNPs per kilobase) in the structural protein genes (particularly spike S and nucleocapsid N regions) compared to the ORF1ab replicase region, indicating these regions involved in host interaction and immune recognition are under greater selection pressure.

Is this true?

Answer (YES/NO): NO